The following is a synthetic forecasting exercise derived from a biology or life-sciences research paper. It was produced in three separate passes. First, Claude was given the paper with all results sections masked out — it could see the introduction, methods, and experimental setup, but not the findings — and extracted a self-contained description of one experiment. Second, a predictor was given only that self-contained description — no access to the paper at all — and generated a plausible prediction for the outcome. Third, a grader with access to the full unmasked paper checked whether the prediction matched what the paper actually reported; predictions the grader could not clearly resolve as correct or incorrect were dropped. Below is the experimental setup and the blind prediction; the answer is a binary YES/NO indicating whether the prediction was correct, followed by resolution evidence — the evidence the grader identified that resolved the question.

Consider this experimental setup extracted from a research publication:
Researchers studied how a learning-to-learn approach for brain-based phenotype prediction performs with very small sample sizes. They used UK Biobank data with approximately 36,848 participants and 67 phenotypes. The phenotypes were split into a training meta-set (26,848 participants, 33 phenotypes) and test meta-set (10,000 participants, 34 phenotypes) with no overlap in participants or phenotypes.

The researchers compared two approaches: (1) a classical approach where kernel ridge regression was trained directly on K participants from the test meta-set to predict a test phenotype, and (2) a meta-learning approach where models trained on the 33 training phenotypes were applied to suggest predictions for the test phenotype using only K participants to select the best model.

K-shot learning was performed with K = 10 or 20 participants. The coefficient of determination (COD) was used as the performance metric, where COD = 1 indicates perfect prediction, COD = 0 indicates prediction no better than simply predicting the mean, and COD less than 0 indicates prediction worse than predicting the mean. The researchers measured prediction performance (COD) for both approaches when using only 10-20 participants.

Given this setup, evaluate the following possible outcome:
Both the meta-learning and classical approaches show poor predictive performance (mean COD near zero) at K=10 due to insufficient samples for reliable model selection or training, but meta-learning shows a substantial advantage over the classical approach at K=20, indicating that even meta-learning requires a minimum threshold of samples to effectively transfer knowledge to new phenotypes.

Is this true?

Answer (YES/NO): NO